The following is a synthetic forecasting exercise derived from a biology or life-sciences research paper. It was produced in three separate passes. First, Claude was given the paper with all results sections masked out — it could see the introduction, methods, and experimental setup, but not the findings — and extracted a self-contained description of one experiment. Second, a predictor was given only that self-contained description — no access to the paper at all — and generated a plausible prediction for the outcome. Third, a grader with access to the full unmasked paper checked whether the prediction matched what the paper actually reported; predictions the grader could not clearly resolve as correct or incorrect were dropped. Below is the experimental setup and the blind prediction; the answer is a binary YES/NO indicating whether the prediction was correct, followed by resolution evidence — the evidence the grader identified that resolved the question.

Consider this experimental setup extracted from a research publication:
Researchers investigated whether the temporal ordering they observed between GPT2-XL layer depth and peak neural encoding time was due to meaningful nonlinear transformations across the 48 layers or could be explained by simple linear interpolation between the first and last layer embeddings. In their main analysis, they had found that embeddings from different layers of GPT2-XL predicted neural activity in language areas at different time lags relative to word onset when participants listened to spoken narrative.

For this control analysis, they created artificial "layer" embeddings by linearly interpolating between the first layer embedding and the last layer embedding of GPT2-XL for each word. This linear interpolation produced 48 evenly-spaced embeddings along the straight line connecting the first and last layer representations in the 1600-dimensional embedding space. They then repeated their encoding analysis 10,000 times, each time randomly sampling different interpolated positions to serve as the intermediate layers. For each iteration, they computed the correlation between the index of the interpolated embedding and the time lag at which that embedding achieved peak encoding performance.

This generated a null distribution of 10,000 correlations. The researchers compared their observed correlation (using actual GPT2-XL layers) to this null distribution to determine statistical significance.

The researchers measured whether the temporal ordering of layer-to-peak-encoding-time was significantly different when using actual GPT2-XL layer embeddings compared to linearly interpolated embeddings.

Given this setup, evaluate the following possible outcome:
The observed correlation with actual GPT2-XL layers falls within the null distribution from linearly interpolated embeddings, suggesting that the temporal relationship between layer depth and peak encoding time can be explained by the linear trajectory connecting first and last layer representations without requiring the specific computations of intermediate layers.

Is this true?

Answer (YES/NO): NO